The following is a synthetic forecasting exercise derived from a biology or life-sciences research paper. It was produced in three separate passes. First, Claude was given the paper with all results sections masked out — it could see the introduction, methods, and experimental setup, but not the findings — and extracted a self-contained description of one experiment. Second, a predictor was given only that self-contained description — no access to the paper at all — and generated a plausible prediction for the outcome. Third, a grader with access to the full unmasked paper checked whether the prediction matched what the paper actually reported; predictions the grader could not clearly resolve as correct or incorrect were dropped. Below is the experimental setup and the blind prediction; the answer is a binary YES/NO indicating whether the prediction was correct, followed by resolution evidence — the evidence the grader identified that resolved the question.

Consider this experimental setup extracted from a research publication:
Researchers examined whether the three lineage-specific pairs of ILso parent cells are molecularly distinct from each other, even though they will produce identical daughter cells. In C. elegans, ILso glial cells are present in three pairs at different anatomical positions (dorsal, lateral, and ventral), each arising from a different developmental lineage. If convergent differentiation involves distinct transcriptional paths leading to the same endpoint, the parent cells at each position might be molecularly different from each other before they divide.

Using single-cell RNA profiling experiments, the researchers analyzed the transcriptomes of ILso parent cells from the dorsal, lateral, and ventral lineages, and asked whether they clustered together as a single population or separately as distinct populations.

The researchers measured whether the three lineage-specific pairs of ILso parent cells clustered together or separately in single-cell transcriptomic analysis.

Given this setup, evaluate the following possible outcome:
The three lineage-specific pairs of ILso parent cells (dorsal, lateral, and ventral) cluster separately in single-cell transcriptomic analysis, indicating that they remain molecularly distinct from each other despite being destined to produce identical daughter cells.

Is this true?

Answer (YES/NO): YES